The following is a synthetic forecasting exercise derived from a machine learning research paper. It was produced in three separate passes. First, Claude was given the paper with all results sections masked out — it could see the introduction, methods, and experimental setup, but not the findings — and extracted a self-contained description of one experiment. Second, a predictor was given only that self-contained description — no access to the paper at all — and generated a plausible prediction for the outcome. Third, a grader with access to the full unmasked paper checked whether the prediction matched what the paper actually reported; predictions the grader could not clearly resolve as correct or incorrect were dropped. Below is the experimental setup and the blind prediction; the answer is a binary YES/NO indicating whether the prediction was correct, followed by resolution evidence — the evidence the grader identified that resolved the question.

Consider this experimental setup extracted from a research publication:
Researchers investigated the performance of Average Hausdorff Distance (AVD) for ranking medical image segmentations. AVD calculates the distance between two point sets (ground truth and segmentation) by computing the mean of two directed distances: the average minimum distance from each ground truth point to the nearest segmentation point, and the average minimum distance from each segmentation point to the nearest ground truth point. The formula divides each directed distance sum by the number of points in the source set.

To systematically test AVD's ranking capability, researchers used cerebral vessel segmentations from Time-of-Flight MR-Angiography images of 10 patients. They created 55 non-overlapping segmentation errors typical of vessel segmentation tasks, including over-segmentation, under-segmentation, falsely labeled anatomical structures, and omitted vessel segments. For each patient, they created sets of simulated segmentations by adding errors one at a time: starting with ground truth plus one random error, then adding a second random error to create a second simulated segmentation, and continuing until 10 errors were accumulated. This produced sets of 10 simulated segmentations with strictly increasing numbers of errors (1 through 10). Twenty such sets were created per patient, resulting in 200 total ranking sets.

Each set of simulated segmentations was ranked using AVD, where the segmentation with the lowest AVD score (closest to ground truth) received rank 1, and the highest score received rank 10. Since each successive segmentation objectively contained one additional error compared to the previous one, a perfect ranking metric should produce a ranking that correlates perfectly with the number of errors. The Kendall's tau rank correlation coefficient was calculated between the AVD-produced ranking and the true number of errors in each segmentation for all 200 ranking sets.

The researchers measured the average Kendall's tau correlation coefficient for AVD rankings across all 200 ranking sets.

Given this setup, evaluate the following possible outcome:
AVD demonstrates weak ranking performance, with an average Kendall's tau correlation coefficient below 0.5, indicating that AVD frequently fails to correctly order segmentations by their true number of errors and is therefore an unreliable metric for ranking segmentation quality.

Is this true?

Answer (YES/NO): NO